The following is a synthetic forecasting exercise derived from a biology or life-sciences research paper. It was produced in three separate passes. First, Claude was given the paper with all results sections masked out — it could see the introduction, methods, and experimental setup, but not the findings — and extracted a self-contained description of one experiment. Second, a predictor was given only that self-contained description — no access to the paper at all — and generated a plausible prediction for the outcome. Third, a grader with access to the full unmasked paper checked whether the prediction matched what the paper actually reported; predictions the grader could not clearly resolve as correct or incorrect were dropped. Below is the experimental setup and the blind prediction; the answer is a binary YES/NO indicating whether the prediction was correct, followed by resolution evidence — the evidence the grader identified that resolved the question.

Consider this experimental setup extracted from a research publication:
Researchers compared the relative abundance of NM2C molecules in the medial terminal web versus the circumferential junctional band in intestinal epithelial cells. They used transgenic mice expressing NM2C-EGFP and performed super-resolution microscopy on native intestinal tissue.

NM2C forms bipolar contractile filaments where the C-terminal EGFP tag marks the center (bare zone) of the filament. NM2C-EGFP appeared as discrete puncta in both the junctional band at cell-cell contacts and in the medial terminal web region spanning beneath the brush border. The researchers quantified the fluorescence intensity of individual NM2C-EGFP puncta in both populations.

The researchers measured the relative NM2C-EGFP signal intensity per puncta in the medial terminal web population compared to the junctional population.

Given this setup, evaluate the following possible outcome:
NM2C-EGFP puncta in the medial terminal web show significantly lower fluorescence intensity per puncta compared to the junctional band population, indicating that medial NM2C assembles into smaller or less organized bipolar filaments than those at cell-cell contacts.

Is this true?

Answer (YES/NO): NO